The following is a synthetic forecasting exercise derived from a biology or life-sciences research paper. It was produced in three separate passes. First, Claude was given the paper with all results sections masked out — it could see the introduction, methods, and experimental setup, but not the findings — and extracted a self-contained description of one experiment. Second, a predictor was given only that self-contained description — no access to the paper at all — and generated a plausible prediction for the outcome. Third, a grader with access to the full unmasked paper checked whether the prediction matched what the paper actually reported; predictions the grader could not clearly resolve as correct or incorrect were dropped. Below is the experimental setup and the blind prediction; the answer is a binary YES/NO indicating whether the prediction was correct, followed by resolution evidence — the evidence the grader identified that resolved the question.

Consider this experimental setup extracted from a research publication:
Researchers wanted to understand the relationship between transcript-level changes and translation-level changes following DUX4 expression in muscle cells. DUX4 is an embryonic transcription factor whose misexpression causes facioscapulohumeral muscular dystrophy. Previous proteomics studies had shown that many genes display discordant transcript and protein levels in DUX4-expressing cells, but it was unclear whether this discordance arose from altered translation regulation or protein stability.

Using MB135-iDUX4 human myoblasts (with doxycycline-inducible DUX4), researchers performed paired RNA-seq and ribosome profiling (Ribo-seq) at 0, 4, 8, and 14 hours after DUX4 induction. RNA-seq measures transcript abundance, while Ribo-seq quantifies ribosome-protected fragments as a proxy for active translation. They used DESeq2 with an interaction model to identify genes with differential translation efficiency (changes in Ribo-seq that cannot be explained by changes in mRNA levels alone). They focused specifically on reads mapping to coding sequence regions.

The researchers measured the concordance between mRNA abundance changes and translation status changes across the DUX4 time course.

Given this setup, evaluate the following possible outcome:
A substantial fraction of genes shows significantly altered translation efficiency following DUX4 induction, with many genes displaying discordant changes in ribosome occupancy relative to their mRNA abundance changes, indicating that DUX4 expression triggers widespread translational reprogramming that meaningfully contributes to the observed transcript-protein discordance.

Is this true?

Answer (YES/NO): NO